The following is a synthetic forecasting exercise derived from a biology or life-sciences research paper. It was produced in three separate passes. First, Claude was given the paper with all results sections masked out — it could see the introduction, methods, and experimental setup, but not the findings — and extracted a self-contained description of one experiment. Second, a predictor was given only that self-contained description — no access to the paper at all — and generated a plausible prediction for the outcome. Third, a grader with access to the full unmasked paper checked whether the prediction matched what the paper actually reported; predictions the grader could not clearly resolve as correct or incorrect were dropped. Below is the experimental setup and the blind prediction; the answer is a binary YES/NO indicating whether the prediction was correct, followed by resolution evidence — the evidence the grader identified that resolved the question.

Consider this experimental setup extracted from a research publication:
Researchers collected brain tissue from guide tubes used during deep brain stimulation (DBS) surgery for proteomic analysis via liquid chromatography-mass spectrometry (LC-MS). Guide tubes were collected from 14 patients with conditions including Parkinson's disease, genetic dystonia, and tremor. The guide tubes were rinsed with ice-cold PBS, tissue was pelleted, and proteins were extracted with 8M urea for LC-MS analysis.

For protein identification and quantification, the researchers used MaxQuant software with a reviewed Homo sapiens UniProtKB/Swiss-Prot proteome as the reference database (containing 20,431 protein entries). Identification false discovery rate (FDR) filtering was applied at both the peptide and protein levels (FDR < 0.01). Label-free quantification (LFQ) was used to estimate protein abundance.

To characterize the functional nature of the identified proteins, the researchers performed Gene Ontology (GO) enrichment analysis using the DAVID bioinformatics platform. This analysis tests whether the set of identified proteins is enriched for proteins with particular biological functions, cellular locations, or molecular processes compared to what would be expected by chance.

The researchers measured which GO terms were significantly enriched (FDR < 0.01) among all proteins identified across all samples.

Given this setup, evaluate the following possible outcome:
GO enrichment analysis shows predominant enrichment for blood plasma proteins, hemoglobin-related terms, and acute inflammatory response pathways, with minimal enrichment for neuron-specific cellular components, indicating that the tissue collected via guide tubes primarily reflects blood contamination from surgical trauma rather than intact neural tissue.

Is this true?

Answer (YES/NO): NO